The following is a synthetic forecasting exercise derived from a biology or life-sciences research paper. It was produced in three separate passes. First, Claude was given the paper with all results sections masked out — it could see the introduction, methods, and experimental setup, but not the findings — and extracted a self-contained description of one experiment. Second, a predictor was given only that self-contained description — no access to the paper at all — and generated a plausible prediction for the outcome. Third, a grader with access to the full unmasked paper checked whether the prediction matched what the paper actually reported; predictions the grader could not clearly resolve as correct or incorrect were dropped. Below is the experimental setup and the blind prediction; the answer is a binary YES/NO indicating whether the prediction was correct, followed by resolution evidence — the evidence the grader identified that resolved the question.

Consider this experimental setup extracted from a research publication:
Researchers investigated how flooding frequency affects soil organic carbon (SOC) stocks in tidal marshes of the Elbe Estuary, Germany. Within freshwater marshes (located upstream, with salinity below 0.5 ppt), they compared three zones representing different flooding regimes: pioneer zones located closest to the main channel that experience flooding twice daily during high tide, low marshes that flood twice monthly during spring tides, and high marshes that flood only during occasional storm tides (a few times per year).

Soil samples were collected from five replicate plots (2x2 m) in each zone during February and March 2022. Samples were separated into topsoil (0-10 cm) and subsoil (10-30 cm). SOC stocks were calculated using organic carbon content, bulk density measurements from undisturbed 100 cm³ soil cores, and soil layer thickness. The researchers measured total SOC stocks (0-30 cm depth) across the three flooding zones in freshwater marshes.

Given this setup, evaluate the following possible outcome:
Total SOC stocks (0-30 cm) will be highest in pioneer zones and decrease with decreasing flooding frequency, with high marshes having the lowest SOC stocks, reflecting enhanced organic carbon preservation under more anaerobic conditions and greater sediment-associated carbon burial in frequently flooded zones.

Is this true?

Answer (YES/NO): NO